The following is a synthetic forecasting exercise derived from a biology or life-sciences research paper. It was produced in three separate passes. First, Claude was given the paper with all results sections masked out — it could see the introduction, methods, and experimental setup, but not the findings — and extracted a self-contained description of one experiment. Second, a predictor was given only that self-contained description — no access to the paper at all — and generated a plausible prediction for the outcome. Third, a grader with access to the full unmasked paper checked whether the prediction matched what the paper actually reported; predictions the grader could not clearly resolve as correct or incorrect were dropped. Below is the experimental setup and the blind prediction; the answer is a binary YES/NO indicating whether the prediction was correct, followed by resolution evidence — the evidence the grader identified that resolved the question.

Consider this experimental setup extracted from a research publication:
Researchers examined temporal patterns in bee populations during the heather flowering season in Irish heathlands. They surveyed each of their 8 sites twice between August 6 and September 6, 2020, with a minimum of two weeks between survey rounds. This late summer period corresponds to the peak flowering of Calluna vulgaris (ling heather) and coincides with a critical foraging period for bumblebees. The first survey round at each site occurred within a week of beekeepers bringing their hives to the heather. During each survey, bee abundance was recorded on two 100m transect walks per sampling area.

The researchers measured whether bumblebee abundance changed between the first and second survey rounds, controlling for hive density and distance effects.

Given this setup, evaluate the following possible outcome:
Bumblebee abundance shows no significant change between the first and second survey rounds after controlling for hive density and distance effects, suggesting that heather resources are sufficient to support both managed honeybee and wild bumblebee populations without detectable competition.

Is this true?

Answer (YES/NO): NO